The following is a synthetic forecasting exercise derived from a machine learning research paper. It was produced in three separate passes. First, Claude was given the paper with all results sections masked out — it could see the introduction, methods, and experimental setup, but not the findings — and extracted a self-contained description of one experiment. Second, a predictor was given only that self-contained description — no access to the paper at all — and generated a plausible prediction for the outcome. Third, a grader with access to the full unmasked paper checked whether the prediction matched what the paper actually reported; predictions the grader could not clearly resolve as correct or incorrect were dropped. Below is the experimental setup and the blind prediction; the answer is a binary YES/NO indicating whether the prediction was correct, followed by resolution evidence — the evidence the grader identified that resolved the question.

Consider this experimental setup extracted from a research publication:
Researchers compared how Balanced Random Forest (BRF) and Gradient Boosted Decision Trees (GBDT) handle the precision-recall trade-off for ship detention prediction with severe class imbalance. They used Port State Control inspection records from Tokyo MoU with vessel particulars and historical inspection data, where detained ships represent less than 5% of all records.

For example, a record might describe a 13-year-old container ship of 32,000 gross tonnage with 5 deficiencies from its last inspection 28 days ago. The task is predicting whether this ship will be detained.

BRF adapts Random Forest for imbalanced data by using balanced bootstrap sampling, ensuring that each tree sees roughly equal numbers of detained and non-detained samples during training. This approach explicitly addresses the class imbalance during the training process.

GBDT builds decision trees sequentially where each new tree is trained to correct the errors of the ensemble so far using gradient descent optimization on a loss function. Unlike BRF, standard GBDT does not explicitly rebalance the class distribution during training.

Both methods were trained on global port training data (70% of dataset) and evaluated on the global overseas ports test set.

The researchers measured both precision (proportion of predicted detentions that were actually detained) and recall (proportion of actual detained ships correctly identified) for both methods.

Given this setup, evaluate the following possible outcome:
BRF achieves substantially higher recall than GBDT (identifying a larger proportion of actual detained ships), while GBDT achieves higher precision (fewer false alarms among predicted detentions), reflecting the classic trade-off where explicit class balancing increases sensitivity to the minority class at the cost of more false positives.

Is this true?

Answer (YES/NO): YES